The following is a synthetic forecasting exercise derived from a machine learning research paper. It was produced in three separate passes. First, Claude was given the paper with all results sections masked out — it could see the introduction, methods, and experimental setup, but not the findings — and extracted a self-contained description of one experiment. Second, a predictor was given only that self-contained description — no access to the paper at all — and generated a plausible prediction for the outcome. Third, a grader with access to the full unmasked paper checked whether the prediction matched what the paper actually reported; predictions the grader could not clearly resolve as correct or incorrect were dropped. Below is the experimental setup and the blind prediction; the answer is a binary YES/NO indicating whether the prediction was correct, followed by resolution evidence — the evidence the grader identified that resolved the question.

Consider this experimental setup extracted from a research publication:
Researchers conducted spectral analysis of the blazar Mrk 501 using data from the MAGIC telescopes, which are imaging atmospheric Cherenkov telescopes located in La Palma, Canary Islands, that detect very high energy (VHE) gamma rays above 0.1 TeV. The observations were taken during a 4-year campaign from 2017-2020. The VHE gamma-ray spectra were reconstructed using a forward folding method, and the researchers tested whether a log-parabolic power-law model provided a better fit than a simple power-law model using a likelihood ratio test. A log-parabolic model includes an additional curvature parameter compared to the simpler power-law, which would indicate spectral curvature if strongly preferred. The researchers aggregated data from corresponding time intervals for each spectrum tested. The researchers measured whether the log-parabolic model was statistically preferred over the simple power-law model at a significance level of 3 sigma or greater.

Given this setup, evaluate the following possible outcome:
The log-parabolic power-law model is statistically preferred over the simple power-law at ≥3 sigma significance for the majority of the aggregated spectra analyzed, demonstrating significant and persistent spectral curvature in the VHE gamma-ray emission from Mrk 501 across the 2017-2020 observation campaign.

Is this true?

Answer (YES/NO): NO